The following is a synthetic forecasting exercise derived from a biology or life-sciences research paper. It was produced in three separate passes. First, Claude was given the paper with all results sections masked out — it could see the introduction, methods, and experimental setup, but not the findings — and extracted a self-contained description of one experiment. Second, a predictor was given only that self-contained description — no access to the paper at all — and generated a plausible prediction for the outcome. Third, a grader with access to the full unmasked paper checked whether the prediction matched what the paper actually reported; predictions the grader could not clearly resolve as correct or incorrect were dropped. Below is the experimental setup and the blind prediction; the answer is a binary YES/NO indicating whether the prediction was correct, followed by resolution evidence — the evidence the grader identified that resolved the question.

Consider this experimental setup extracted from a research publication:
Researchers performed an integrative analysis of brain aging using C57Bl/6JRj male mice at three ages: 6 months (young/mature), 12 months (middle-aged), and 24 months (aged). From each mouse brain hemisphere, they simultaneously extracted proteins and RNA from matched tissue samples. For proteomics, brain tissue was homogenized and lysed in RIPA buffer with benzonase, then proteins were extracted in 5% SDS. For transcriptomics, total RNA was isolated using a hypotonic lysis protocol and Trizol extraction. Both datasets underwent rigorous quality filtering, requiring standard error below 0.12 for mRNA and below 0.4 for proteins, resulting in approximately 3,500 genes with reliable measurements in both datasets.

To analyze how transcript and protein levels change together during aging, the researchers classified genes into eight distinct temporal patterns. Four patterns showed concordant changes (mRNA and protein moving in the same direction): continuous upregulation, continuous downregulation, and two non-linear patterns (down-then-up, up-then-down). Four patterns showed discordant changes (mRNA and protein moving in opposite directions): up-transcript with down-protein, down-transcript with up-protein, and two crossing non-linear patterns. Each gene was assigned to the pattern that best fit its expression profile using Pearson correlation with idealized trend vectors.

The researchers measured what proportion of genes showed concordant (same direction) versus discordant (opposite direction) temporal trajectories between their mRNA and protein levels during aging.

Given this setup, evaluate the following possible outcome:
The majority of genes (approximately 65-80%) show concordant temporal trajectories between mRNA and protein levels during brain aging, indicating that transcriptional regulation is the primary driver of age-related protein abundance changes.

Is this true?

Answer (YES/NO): NO